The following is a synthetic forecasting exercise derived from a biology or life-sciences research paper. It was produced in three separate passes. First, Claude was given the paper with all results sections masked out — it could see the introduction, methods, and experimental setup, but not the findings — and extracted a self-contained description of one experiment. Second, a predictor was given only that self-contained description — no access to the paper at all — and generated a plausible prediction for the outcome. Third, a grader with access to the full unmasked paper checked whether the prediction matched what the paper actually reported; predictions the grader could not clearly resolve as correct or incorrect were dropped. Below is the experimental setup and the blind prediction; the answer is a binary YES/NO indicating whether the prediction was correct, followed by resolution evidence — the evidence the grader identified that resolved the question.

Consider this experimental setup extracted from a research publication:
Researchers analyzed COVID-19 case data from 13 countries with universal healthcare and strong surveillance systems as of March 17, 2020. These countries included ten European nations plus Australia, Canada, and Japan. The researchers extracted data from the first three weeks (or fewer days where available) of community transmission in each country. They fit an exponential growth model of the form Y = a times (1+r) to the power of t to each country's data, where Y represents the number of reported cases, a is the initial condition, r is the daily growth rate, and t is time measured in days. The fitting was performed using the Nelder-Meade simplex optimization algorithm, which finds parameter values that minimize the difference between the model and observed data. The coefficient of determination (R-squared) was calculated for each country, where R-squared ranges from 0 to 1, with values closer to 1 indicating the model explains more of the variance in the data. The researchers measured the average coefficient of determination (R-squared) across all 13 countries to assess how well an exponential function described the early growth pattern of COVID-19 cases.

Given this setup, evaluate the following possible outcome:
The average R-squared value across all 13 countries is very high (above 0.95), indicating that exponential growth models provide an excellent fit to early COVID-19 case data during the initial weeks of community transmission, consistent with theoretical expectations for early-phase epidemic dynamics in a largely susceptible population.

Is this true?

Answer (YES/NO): YES